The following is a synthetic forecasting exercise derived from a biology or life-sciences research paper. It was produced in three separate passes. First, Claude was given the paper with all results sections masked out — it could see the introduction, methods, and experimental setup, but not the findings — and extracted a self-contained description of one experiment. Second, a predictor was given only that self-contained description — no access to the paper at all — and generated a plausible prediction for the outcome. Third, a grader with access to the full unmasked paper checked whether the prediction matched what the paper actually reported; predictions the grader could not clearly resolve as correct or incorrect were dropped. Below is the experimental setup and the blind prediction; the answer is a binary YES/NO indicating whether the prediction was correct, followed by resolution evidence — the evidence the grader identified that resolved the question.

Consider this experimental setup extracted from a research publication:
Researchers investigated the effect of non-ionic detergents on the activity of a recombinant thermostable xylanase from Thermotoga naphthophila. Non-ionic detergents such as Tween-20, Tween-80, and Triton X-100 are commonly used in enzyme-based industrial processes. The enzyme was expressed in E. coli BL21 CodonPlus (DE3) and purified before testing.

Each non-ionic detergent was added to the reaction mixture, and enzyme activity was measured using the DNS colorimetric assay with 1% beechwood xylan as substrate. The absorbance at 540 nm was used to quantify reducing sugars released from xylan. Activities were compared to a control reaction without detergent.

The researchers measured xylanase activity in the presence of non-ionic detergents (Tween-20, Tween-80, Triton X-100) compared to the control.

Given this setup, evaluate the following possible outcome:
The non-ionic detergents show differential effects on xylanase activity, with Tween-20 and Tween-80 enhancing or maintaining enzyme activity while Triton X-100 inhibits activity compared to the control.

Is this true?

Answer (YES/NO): NO